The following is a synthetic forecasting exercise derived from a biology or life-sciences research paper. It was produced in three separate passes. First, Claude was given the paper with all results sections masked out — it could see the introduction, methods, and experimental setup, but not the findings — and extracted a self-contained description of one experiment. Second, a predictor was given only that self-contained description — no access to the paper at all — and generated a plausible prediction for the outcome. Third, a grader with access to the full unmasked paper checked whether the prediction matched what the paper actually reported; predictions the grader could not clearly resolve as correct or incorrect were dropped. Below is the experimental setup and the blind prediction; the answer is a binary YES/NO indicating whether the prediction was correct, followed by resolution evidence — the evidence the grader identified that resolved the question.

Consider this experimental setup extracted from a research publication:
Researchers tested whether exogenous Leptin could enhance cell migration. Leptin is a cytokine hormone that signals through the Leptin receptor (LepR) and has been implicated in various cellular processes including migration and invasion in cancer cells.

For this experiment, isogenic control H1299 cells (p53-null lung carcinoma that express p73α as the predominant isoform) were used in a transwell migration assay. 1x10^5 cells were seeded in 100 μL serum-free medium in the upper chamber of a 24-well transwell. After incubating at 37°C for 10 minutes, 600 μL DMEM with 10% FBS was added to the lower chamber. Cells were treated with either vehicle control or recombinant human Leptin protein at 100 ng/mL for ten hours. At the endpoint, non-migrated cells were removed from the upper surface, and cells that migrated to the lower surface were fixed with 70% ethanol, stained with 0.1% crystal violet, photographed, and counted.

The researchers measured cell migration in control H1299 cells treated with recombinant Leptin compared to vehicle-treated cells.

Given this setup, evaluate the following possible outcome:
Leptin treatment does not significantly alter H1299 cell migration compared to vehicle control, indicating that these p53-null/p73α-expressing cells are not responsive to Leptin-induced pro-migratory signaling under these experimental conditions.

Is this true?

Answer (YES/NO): NO